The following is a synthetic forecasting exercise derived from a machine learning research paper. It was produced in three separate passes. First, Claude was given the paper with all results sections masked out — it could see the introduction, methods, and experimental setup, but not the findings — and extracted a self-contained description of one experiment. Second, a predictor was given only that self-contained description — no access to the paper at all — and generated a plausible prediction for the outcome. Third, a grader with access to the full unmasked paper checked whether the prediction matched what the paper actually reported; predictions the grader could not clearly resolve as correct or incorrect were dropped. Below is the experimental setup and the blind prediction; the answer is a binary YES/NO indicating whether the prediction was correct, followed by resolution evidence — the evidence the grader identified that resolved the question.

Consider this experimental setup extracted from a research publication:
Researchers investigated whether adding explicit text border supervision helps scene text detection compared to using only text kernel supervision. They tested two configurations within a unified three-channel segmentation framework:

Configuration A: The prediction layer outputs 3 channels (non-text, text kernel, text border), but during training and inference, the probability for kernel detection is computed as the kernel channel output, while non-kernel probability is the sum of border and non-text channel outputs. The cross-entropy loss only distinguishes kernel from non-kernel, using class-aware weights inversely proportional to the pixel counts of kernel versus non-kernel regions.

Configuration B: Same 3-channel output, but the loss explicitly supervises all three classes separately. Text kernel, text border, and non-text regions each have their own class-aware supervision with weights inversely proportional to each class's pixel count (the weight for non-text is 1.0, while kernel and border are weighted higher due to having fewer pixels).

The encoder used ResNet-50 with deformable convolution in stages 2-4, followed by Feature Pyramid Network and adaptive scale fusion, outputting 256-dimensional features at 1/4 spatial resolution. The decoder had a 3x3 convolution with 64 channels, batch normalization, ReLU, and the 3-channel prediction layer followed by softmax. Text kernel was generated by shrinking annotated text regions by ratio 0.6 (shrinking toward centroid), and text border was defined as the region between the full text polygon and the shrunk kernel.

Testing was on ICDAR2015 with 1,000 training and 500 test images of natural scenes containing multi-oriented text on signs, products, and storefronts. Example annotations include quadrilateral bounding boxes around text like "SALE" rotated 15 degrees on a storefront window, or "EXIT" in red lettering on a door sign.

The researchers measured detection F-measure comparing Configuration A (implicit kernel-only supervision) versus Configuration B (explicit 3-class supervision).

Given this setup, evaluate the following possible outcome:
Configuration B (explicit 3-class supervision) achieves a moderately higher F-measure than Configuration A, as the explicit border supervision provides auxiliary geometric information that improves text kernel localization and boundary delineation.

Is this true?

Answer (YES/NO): NO